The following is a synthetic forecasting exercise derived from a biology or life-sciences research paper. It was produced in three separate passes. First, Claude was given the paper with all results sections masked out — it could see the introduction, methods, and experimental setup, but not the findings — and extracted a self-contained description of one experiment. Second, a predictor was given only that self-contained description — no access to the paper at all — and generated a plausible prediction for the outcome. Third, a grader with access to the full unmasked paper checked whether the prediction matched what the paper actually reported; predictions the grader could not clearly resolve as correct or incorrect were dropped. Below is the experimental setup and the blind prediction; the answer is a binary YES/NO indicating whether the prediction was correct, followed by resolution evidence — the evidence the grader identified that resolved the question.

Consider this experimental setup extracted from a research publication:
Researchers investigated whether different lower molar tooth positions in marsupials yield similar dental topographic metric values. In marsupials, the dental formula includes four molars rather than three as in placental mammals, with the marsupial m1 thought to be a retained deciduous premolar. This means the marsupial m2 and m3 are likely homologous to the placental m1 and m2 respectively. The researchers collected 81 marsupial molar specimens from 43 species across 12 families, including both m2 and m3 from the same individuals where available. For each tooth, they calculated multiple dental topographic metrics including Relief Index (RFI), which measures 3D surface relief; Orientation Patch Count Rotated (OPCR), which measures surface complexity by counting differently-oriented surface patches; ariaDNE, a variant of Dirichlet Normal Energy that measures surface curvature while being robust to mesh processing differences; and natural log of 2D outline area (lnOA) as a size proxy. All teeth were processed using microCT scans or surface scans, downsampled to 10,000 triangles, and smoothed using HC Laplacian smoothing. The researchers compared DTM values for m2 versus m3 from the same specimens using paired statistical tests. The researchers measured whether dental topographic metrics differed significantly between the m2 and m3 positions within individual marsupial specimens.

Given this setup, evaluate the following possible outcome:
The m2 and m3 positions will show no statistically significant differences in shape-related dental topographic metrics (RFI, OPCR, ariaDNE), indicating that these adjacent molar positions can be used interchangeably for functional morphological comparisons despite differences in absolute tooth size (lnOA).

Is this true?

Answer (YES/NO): NO